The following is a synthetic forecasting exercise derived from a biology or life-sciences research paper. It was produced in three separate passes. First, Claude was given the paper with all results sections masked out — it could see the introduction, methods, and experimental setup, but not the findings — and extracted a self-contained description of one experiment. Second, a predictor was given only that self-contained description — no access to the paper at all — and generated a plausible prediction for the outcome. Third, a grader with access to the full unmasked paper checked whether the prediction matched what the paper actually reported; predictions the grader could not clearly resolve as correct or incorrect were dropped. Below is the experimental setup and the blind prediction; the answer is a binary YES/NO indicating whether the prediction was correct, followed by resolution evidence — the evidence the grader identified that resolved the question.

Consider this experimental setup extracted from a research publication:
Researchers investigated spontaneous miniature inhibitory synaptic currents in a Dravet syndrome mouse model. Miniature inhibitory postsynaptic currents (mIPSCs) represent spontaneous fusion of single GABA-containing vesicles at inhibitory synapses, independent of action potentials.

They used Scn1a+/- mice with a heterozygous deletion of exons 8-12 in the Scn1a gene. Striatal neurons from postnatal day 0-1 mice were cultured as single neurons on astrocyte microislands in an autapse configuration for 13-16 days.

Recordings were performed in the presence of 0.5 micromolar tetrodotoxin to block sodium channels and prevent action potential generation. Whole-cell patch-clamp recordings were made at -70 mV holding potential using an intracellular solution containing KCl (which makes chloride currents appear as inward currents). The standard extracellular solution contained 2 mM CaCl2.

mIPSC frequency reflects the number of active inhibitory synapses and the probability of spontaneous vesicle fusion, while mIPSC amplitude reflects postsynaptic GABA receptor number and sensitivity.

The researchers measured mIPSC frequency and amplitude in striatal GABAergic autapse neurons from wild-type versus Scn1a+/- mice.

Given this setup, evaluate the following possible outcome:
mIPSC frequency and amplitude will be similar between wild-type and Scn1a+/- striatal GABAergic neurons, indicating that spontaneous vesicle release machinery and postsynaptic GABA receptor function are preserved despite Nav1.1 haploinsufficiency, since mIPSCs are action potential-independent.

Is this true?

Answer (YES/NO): YES